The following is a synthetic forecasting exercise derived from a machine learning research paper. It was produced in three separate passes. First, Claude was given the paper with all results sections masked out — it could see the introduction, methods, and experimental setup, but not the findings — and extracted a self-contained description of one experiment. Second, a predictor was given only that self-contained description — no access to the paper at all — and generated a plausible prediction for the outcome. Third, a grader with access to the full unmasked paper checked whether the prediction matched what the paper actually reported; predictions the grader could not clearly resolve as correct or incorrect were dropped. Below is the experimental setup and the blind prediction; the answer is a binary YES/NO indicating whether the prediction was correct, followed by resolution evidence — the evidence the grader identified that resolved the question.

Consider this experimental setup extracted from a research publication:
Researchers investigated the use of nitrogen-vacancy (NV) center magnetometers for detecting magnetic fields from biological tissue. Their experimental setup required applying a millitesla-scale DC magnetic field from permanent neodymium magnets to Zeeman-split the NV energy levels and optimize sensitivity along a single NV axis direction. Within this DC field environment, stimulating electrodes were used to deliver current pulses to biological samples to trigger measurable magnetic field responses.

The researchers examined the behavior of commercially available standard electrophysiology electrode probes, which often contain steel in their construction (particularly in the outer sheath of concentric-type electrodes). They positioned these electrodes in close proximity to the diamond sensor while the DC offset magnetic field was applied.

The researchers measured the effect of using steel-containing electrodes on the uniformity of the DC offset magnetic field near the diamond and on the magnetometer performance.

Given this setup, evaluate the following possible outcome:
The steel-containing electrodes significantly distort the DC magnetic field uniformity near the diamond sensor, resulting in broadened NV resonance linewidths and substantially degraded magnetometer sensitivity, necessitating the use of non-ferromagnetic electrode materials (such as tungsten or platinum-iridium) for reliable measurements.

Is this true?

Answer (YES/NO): NO